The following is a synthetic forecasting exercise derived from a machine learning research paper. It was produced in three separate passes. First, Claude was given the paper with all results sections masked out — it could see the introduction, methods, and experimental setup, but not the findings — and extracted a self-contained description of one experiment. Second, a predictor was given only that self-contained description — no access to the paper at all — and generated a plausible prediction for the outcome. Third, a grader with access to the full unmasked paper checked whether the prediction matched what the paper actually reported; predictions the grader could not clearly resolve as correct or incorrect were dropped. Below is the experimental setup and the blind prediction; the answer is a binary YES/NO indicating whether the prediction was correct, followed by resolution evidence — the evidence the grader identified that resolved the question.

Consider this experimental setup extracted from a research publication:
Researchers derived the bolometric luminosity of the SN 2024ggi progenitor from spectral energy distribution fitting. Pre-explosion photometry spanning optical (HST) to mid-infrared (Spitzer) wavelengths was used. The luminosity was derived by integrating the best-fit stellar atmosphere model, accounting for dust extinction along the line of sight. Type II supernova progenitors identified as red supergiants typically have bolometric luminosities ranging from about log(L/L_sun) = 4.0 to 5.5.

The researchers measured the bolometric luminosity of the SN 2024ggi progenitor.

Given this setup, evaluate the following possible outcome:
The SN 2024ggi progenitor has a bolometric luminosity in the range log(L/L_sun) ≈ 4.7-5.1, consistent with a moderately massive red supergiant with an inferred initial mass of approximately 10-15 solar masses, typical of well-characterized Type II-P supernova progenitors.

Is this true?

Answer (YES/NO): YES